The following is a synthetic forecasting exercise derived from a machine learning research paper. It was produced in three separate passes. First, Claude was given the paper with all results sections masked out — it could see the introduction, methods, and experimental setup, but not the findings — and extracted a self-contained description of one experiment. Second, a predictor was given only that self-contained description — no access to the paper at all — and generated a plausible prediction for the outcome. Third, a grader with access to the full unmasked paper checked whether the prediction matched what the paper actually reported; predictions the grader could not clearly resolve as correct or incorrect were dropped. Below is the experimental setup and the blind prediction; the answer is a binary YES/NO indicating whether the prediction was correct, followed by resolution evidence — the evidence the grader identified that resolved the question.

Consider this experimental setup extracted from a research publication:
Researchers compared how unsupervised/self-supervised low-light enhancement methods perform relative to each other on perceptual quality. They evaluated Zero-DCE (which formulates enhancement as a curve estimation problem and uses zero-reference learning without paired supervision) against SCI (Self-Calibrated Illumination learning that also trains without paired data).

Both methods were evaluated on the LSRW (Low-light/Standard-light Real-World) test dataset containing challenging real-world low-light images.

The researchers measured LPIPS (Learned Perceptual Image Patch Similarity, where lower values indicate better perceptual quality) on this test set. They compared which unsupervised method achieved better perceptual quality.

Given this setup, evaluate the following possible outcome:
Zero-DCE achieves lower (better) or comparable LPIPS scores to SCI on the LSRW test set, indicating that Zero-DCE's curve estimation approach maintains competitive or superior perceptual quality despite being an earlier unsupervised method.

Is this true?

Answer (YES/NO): NO